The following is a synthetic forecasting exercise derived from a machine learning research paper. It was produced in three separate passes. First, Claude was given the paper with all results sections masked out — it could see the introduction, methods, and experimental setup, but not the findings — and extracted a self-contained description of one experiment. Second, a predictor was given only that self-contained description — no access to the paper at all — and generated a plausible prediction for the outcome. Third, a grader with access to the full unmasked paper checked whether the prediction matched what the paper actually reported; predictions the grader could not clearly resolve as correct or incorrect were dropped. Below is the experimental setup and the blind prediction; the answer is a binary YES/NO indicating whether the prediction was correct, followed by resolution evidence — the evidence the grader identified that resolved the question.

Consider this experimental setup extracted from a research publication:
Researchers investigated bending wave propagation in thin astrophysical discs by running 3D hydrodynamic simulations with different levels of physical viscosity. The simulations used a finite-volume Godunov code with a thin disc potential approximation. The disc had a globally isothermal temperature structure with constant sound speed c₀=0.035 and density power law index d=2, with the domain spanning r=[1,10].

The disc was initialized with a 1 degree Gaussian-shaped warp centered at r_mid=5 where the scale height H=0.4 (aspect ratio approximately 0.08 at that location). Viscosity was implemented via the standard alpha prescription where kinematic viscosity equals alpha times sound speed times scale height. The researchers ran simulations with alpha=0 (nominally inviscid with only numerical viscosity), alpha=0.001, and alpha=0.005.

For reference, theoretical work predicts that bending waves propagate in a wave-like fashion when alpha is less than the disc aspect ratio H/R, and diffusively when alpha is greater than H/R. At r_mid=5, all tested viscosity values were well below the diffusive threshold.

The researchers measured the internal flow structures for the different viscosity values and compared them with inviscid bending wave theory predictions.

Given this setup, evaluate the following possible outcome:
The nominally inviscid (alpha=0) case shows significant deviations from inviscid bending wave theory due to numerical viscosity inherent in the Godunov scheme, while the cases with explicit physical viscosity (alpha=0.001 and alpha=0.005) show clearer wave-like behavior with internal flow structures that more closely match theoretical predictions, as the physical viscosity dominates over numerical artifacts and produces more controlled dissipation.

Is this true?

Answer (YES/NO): NO